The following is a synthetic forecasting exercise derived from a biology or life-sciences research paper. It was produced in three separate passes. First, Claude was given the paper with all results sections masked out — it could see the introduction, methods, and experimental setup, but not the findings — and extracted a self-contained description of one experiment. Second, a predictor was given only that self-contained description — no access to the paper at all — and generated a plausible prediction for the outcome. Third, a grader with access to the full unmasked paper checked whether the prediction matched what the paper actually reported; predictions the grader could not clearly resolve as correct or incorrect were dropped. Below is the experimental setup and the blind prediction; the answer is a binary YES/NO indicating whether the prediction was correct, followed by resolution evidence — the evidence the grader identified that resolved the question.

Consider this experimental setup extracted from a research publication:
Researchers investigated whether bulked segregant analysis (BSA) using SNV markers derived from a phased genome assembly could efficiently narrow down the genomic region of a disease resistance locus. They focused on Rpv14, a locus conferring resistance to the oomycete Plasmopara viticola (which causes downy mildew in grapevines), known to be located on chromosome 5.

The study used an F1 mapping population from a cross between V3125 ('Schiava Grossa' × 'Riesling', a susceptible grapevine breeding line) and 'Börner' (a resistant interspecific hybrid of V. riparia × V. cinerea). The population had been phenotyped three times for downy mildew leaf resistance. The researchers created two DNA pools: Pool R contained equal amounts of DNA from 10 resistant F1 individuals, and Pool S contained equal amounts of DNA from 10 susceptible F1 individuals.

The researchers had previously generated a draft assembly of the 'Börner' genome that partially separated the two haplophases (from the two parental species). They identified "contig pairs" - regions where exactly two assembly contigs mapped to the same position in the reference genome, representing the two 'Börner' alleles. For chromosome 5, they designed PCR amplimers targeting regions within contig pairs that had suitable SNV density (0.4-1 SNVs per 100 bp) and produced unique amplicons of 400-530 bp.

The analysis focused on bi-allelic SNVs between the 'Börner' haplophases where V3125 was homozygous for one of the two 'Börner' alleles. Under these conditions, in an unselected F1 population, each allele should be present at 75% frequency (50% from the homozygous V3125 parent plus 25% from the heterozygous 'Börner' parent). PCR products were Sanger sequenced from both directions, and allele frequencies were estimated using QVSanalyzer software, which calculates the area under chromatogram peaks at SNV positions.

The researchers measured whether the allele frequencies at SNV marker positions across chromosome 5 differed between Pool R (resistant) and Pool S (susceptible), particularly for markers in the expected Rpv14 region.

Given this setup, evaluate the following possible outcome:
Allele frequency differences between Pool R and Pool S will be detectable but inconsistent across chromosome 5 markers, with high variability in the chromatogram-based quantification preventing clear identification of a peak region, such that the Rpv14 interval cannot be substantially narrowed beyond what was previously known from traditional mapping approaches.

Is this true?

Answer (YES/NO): NO